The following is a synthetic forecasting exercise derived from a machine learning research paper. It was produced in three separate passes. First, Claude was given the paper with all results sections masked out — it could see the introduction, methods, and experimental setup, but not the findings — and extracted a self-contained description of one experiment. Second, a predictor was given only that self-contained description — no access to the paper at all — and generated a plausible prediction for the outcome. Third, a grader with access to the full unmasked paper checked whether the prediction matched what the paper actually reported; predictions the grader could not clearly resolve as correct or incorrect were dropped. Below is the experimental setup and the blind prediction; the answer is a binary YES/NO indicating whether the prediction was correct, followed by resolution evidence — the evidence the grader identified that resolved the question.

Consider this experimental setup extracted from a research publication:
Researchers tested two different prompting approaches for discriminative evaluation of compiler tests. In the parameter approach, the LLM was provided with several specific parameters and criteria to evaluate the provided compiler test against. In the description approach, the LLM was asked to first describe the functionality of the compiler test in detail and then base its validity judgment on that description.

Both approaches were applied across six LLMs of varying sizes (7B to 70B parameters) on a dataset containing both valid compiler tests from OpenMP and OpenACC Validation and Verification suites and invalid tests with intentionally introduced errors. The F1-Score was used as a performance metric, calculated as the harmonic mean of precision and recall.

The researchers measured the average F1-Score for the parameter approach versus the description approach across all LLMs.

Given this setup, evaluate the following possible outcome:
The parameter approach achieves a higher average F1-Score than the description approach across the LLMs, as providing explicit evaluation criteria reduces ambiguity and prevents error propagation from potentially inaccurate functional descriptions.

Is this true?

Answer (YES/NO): NO